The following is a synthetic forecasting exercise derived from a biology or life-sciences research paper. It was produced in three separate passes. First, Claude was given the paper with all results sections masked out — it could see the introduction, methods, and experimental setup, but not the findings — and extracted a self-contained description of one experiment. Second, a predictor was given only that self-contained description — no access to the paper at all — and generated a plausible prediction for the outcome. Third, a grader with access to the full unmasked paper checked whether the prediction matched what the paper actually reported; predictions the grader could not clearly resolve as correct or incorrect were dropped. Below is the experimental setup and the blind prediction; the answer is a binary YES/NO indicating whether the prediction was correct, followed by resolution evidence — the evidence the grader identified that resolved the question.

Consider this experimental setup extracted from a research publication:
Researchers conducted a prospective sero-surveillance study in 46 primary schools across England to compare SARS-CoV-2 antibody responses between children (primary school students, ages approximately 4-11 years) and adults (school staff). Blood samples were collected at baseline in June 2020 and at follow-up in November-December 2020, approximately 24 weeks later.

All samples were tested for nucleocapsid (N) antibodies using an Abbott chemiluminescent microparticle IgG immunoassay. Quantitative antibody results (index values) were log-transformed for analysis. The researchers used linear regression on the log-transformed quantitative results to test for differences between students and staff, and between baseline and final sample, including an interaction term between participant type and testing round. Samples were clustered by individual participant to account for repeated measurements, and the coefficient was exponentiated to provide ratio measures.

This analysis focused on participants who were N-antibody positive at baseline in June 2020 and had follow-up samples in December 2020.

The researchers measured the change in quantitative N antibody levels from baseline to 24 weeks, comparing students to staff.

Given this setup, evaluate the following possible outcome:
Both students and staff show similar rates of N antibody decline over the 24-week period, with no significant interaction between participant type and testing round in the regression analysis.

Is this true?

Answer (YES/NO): NO